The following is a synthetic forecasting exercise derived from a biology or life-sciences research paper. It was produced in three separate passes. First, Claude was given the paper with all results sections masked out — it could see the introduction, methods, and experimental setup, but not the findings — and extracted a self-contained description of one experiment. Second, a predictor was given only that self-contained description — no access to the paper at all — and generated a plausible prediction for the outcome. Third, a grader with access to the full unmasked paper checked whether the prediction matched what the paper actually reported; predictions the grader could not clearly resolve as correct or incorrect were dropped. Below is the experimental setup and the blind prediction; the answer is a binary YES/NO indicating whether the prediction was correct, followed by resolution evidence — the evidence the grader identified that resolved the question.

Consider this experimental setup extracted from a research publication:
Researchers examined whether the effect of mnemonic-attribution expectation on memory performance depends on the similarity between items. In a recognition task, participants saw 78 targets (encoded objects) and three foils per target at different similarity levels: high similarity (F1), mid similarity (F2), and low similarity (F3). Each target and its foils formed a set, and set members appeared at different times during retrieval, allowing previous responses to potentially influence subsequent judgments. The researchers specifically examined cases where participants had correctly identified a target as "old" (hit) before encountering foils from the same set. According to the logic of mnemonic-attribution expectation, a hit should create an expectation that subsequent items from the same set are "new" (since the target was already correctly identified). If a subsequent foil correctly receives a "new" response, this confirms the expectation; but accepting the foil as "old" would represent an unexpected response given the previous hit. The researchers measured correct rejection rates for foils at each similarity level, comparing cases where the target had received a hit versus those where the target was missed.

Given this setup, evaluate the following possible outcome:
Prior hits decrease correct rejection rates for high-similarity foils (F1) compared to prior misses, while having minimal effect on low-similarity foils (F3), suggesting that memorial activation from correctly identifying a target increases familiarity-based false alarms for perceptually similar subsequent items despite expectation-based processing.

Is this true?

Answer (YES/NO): YES